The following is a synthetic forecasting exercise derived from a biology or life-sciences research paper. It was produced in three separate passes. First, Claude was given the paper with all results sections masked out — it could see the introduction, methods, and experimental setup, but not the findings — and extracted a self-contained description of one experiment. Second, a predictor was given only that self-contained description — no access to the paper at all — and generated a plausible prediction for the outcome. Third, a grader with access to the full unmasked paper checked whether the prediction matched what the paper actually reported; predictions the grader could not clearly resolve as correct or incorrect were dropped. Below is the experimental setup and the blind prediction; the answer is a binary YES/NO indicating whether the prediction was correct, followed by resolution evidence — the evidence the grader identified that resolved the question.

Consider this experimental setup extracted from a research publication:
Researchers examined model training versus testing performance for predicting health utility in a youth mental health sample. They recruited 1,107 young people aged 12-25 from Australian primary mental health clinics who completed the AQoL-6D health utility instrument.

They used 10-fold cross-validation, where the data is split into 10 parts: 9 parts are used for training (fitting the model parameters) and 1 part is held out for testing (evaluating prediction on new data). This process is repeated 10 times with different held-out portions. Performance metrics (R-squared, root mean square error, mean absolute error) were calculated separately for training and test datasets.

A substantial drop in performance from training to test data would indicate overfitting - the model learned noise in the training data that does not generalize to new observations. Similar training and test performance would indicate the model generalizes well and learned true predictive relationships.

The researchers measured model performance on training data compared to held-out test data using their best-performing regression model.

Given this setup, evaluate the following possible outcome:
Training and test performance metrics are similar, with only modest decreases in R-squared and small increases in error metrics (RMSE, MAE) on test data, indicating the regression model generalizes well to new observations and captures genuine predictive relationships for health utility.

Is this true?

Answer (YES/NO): NO